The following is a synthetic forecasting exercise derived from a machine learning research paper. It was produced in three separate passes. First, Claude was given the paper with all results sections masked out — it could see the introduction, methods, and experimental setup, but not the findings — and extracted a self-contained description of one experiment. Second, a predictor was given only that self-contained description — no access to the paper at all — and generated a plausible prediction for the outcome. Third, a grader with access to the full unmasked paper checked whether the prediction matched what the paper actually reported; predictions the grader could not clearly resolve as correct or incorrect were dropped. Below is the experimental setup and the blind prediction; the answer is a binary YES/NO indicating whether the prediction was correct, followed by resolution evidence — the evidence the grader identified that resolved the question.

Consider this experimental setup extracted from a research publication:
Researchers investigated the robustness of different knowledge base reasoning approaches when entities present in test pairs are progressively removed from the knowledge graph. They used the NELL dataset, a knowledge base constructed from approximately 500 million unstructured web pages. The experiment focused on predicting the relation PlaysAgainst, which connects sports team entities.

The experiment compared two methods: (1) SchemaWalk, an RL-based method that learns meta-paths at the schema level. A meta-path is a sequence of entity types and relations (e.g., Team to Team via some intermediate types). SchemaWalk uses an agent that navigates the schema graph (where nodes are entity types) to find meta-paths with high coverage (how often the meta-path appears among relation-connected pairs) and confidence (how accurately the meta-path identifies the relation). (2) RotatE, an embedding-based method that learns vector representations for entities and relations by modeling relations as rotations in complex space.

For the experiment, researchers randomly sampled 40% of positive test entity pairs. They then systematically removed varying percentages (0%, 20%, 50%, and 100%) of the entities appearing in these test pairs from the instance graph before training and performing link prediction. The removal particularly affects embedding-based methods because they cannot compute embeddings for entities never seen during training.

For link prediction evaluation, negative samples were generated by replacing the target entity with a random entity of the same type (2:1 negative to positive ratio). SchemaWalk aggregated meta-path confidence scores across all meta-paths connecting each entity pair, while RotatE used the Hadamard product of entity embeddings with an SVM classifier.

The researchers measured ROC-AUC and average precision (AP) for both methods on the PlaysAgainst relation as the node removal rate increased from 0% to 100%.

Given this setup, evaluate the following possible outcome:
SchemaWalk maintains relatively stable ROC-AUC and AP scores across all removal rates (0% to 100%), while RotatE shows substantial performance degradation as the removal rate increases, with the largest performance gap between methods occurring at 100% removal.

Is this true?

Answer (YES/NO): NO